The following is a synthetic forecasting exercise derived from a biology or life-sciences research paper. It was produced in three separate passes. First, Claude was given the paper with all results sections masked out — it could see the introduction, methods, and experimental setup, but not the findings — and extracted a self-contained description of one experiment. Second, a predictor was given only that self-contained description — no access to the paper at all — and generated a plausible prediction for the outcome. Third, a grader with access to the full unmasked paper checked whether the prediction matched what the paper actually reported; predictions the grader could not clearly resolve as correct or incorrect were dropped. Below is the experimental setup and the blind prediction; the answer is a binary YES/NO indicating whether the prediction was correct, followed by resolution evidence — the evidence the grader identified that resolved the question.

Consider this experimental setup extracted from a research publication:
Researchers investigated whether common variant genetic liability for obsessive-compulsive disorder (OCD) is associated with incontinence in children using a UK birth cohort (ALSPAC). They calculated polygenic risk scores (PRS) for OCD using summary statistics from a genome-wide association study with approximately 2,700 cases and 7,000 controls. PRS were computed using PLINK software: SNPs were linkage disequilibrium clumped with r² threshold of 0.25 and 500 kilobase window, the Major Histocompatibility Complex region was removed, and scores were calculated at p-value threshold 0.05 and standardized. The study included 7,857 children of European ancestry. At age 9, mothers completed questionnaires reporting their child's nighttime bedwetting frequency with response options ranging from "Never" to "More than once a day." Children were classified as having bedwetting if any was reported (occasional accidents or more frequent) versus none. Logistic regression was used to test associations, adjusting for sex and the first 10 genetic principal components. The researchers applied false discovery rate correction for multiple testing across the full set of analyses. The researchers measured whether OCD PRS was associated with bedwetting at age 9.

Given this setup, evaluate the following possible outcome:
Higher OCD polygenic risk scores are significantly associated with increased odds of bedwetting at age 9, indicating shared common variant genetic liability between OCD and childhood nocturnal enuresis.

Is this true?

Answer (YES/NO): NO